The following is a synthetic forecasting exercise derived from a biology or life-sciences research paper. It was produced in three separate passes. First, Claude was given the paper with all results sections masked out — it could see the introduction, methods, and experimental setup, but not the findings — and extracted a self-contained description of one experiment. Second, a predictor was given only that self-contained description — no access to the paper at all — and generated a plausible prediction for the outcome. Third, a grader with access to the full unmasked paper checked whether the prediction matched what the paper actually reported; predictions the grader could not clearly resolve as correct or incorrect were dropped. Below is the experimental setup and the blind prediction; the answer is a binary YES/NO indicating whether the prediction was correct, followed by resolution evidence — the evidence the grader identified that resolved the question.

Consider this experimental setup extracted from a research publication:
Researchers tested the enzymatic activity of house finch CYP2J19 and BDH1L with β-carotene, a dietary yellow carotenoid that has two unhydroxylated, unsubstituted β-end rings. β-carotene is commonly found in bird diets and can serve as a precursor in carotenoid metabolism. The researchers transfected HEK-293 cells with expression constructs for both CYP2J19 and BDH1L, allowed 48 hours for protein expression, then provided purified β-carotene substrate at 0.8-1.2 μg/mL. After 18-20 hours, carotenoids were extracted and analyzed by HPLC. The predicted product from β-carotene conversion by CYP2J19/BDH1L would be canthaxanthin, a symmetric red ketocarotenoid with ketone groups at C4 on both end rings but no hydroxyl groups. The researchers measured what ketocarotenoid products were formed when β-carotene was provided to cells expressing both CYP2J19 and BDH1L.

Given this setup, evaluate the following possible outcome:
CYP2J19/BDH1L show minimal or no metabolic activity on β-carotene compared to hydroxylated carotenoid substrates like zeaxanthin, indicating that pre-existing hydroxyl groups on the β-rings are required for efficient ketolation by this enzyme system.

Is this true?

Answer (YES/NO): NO